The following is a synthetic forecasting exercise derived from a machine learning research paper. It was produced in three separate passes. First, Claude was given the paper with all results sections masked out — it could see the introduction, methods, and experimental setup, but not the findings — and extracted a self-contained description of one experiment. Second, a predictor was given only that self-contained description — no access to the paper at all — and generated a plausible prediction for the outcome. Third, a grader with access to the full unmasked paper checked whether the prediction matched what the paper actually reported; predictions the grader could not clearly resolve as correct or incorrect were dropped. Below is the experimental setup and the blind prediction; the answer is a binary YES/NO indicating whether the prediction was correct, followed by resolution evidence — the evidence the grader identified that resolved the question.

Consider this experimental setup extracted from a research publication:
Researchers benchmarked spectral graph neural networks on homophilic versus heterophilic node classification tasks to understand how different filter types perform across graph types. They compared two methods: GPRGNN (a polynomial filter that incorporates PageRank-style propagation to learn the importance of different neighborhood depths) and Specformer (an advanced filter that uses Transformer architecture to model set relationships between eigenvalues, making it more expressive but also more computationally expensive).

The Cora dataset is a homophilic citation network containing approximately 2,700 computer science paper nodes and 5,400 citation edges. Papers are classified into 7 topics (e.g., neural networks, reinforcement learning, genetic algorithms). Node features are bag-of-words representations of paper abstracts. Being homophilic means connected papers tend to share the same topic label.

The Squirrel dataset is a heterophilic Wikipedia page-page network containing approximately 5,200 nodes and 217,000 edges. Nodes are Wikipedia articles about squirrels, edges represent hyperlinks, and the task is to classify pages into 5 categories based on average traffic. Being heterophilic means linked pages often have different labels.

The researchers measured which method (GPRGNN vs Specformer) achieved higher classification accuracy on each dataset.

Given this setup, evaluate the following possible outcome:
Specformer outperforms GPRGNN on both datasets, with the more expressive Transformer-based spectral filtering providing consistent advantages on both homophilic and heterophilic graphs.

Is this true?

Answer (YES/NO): NO